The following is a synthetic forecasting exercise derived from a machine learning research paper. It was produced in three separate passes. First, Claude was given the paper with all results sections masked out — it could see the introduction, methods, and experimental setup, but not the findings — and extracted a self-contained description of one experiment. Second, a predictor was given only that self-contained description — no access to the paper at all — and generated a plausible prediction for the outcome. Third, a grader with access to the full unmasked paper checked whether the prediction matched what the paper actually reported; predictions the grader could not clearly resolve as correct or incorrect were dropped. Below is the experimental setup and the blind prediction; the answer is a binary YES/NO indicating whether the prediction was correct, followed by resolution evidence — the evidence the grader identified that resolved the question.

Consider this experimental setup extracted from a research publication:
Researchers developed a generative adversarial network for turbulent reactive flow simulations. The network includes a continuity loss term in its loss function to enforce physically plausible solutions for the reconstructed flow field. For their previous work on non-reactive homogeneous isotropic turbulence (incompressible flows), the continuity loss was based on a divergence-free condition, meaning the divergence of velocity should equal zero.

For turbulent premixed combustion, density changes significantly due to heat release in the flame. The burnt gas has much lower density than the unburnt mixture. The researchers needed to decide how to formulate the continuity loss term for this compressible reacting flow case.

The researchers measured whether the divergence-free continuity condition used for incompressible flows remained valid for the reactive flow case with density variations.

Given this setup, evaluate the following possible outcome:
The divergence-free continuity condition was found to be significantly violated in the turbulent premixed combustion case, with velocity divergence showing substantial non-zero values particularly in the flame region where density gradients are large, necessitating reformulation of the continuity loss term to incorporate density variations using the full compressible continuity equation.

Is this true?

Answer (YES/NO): NO